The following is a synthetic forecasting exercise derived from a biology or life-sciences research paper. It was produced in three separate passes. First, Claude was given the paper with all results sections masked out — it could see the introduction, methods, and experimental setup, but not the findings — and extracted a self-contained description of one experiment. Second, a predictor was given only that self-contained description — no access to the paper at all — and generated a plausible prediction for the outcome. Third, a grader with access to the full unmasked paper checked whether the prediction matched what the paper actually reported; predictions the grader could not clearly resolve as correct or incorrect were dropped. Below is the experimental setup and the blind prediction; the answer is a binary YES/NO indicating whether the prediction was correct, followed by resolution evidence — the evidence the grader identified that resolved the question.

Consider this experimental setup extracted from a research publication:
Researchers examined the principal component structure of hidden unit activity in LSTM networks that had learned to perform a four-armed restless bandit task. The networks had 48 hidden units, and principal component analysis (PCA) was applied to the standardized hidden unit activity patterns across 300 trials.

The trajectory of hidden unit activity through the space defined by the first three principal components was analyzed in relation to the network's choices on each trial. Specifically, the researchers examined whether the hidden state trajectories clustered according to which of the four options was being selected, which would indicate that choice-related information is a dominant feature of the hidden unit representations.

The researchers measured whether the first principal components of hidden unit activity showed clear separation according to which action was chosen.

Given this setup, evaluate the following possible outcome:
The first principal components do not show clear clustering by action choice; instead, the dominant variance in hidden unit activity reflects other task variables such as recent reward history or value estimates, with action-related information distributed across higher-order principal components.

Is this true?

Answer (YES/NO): NO